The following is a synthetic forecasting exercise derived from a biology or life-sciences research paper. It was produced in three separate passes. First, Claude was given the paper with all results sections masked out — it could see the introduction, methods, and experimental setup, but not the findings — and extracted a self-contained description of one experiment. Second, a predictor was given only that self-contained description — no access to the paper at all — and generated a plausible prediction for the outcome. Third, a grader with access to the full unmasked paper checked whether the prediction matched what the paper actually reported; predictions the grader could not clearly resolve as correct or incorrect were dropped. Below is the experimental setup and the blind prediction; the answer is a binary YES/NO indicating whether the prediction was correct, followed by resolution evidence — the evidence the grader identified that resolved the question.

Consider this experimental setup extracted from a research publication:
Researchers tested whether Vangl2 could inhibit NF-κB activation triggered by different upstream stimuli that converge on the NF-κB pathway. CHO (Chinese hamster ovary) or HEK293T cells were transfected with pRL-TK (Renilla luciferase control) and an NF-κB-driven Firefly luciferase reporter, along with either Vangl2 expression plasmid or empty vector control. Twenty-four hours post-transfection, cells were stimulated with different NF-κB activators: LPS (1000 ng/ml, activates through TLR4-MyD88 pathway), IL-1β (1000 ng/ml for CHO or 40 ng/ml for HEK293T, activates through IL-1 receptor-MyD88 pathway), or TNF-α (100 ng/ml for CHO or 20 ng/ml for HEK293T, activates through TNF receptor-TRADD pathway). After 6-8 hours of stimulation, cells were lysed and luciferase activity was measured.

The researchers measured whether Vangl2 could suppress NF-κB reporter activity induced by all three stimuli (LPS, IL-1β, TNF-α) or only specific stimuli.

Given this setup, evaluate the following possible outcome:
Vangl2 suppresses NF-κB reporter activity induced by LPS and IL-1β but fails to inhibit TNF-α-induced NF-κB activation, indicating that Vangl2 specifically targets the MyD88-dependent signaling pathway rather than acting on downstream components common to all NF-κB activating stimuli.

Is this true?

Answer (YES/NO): NO